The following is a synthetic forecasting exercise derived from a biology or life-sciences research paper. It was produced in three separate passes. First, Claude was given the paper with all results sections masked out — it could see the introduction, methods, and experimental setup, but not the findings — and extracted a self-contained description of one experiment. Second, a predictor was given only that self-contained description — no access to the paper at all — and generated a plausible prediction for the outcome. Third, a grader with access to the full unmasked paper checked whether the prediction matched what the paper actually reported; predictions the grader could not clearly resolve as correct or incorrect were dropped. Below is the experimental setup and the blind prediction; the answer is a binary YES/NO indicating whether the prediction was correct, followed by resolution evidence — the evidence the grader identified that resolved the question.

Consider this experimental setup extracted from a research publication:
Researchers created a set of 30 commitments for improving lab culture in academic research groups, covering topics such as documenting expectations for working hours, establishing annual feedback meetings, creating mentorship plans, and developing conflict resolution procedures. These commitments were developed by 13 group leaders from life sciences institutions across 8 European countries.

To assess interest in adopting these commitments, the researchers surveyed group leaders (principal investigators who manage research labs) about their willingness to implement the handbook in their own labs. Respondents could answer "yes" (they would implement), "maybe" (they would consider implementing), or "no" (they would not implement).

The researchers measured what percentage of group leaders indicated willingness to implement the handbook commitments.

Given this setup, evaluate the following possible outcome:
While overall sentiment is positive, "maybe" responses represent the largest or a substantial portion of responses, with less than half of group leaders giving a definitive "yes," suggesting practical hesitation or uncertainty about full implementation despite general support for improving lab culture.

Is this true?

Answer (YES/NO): NO